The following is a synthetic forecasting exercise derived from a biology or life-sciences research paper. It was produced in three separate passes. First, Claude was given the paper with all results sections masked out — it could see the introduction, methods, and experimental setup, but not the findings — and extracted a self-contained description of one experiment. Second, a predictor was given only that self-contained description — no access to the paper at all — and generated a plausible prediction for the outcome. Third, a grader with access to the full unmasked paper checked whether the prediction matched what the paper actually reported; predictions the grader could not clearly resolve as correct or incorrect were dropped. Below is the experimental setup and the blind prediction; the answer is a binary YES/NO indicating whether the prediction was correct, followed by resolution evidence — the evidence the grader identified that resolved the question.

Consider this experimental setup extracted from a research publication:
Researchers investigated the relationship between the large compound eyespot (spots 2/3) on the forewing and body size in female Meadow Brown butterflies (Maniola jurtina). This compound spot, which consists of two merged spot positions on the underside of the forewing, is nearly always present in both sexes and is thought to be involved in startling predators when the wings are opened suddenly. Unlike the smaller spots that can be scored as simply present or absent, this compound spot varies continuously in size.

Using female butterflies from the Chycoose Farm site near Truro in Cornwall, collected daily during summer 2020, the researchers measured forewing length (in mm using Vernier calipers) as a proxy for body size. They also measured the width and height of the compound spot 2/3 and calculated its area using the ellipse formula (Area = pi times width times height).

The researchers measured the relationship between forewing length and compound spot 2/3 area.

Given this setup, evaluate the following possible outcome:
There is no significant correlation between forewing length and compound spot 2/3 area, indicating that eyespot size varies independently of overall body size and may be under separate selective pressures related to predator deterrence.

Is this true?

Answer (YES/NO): NO